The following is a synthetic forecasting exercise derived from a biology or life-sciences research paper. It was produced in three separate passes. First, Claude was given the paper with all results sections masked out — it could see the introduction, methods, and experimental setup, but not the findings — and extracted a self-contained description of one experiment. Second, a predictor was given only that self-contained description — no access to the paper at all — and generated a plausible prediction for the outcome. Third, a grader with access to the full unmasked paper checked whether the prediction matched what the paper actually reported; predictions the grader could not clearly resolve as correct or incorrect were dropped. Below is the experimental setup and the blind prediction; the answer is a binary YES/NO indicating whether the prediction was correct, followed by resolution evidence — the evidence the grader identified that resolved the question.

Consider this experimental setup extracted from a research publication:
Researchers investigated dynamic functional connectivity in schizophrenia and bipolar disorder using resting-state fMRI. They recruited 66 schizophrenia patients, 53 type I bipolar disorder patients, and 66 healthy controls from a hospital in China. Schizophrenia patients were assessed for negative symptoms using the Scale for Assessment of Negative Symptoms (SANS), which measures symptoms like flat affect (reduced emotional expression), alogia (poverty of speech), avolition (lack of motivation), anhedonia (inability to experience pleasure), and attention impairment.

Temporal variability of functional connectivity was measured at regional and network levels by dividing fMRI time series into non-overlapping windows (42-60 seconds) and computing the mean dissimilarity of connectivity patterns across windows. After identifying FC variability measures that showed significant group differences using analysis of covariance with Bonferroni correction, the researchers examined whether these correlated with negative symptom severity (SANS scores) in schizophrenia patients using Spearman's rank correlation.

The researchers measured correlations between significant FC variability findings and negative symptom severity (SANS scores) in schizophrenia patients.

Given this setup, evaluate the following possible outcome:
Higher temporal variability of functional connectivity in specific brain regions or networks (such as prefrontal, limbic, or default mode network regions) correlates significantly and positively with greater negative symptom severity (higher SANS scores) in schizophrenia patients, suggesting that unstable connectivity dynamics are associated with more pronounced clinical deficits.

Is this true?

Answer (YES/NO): YES